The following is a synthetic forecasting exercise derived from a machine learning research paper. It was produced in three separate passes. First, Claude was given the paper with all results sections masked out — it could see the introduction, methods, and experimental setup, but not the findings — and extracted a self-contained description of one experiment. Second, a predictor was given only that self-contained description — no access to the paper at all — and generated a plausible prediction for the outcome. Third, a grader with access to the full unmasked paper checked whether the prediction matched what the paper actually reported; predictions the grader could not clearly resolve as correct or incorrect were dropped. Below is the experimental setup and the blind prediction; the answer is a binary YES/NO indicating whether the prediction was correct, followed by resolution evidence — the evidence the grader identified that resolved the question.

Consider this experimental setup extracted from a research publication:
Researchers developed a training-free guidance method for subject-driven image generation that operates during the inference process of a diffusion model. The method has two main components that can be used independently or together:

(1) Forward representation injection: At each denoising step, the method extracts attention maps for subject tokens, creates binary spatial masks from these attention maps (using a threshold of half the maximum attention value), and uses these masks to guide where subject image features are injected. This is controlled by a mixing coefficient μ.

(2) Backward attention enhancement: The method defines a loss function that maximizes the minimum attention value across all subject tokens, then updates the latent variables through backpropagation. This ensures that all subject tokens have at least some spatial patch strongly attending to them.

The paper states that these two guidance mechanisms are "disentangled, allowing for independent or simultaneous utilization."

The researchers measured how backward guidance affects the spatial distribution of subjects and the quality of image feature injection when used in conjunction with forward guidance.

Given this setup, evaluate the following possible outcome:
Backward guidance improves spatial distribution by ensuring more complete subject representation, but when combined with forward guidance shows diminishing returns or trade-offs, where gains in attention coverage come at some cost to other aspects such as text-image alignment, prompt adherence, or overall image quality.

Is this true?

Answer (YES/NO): NO